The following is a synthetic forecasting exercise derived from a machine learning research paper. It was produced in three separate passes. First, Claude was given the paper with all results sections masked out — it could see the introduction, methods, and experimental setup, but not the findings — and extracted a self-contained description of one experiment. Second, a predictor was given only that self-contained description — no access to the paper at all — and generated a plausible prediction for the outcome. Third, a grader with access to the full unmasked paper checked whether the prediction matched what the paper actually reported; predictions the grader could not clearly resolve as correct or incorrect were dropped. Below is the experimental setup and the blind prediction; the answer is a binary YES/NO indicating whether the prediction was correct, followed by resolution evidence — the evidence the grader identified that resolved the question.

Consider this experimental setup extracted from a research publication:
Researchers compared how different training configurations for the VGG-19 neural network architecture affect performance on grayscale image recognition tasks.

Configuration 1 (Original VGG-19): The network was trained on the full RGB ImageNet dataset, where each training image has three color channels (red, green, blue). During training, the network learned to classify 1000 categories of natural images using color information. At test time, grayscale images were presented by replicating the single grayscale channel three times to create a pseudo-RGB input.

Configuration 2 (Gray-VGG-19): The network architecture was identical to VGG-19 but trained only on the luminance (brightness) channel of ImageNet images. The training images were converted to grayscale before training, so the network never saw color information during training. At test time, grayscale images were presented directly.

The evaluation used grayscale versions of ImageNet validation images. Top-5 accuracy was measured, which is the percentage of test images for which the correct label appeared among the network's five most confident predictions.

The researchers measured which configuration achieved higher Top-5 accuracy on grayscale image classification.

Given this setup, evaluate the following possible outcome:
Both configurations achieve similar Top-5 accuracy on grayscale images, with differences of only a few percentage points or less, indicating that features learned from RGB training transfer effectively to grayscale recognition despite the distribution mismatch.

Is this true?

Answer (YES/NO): NO